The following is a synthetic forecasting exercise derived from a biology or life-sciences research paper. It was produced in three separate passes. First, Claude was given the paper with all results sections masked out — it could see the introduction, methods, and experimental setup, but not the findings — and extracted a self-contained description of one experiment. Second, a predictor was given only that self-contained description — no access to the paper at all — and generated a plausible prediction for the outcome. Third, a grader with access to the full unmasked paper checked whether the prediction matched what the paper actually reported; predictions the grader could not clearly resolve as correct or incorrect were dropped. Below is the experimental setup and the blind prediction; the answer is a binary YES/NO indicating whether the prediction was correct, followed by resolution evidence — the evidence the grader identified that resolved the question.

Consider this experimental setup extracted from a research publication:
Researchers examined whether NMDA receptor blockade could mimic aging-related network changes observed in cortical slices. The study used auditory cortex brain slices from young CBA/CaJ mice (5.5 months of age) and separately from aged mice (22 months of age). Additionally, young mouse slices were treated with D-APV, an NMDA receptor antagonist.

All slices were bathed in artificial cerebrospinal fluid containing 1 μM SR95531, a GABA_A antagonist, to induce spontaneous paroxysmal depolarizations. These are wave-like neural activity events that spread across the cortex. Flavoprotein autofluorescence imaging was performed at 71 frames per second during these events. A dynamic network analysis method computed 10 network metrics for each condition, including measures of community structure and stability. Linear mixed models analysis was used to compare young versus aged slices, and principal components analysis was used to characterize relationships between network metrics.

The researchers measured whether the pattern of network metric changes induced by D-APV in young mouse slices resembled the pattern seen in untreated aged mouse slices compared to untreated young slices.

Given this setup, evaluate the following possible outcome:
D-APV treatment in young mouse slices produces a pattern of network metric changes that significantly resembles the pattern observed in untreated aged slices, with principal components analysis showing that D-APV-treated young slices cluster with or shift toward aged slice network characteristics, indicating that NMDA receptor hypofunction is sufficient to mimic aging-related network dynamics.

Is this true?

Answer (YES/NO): NO